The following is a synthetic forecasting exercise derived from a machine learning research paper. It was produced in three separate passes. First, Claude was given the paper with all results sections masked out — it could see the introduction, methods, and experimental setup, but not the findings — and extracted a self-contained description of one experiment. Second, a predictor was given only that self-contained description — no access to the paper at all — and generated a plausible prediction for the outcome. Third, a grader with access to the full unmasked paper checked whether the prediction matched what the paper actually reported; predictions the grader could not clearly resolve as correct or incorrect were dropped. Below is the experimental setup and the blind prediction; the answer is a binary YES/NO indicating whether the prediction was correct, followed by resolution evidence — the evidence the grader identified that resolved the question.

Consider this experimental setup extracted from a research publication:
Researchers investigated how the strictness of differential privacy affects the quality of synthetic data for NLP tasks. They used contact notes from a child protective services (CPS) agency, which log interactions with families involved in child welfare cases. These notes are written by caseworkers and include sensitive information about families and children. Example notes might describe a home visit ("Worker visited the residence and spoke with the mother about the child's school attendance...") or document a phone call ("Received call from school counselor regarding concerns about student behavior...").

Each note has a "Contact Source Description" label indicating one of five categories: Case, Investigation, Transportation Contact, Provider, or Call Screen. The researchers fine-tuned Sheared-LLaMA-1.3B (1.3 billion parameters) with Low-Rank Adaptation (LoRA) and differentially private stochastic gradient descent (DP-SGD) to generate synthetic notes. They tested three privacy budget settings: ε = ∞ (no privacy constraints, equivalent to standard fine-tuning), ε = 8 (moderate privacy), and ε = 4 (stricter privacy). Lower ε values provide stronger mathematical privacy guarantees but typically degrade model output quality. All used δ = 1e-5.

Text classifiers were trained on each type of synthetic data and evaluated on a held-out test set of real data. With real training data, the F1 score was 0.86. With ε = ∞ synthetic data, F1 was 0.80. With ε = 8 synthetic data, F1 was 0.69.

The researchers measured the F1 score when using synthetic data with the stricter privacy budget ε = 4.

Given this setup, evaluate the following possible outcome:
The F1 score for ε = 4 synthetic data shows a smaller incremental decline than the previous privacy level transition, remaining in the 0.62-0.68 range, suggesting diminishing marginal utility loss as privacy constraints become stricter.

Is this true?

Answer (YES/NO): YES